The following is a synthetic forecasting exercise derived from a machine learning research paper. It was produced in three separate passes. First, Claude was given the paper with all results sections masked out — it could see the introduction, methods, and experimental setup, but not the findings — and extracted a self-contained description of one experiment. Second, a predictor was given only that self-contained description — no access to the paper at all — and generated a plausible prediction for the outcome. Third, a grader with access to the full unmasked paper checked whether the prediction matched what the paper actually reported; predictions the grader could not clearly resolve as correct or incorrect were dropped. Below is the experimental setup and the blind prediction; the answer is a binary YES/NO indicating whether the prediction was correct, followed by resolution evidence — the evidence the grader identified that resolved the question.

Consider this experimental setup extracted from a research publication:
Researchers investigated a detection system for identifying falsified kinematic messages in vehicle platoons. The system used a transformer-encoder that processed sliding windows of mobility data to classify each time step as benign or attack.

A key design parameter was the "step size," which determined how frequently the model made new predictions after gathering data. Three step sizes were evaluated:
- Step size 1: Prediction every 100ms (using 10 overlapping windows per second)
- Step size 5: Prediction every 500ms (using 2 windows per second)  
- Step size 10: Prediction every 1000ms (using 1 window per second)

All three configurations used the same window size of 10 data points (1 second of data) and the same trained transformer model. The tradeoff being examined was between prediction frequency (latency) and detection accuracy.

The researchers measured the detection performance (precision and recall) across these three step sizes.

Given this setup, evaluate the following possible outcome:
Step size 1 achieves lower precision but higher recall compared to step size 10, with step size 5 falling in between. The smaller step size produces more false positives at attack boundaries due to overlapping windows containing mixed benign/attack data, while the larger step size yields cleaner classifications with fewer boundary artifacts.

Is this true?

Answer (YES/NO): NO